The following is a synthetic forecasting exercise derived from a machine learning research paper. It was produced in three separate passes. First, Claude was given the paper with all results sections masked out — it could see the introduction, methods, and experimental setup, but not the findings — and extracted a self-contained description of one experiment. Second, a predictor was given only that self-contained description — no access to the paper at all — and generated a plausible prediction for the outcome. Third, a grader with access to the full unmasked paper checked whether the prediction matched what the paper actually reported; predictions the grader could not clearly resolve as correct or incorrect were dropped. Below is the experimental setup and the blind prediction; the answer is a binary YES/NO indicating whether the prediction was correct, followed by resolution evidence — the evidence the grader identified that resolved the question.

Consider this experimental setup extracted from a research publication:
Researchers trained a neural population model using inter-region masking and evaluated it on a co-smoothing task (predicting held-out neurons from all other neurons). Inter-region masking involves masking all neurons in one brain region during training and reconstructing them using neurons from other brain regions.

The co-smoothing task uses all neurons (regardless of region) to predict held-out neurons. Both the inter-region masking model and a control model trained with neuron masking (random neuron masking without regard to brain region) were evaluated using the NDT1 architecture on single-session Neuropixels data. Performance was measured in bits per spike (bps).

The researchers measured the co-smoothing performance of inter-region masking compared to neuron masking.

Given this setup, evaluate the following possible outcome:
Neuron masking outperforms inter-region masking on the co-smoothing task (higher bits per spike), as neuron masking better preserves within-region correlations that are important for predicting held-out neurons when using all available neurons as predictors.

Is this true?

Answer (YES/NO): YES